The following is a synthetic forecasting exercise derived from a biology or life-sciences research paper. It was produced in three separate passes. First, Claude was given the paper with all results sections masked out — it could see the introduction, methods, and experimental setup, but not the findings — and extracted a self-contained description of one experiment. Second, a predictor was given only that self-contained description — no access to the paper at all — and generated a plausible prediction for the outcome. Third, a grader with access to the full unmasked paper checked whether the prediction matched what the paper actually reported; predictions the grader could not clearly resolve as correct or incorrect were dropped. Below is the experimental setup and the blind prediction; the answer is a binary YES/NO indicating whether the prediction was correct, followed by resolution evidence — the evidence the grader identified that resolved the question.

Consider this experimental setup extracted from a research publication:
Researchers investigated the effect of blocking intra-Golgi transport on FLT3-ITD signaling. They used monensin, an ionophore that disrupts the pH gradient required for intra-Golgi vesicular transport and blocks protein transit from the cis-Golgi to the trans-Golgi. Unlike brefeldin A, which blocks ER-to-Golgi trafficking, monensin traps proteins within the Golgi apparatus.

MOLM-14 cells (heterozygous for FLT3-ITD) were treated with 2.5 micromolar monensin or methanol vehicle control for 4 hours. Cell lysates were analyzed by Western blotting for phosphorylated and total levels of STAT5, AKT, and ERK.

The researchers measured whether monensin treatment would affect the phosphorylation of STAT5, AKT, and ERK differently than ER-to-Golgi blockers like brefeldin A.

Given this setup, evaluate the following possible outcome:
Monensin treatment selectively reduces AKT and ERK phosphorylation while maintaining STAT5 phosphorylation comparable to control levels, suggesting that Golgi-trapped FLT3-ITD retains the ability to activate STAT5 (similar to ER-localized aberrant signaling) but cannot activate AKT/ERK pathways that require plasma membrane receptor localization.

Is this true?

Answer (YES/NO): NO